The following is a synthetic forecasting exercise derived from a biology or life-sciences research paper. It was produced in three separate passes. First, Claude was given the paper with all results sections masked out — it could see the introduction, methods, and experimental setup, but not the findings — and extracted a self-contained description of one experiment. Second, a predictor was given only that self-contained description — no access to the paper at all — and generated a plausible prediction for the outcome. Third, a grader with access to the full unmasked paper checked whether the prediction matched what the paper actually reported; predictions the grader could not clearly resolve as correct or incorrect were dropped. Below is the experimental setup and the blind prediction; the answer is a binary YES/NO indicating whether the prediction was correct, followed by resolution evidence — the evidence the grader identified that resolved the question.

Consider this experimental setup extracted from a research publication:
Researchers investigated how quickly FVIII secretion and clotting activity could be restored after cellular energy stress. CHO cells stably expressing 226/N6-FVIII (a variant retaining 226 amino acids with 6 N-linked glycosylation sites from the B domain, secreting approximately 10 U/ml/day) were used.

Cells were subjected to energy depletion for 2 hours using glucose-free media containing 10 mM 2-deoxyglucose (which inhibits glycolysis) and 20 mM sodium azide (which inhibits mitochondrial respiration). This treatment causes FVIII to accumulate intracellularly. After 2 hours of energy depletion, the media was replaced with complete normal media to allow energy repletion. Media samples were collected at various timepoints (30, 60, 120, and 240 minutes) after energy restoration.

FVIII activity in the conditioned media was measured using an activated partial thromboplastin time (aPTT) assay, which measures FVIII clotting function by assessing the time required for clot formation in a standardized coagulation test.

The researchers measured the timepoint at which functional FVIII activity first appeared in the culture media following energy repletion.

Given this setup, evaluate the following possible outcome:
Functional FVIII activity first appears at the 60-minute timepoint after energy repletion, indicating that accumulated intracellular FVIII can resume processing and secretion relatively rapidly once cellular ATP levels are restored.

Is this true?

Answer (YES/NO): NO